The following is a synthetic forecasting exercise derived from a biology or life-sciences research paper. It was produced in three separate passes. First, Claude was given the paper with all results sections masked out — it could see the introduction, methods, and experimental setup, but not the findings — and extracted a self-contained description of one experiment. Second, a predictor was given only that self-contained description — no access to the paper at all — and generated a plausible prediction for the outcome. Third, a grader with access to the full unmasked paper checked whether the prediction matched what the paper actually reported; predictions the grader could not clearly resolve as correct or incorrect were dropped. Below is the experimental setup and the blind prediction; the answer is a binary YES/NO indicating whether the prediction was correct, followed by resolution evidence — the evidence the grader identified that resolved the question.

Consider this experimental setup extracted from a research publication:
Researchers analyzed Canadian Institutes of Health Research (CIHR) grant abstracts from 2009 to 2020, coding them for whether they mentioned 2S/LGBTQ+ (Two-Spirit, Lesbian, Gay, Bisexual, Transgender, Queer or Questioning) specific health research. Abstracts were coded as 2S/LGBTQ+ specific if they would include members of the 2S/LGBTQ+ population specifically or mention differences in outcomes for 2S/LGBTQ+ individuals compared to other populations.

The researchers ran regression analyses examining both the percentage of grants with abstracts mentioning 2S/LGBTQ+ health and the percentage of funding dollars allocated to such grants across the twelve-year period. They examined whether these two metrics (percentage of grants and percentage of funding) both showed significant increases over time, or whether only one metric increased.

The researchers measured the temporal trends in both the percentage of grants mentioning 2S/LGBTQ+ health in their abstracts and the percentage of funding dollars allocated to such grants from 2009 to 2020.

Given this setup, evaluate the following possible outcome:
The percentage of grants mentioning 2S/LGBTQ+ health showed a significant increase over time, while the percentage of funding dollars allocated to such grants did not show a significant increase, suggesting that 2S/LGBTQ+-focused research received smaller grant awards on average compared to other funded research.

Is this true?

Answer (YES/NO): NO